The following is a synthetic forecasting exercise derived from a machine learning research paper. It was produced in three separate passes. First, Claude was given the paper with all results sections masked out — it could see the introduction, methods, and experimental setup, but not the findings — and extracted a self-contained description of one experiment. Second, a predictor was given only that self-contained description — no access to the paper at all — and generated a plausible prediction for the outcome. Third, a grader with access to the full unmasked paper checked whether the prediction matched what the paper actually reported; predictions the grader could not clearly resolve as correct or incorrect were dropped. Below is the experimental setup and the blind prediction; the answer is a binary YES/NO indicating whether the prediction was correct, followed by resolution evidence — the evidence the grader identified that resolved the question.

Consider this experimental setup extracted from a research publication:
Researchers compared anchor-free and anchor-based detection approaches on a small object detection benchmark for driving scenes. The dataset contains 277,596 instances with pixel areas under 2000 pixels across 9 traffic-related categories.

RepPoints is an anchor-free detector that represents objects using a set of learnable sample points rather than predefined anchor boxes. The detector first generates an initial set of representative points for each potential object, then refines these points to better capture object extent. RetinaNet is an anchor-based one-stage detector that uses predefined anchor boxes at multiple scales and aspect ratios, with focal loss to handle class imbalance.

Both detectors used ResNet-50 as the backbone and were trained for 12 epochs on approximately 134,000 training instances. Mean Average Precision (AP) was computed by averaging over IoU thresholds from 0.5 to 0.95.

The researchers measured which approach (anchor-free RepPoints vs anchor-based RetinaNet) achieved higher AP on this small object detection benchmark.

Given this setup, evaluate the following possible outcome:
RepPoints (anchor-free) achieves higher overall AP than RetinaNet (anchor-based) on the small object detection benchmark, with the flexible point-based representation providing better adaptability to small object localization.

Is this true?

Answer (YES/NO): YES